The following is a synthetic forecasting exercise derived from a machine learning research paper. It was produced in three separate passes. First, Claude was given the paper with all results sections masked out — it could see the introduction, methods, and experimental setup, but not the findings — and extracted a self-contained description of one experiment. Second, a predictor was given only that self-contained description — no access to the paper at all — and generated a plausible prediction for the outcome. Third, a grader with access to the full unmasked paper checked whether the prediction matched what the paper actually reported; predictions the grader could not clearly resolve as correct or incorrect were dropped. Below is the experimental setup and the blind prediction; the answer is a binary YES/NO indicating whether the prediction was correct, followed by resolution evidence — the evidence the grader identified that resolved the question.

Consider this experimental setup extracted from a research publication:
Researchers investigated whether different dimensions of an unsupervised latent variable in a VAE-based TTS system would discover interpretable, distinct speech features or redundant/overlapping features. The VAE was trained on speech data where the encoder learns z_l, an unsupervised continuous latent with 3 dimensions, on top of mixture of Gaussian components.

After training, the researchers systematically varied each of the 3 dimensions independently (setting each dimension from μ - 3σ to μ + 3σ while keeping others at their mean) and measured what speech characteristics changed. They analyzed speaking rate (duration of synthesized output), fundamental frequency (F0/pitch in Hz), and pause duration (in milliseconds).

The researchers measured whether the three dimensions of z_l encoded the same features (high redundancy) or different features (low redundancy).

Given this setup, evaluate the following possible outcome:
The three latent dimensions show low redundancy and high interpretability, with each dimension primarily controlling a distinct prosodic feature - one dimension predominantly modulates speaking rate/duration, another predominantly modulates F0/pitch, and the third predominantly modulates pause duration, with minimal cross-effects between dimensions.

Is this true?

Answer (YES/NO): YES